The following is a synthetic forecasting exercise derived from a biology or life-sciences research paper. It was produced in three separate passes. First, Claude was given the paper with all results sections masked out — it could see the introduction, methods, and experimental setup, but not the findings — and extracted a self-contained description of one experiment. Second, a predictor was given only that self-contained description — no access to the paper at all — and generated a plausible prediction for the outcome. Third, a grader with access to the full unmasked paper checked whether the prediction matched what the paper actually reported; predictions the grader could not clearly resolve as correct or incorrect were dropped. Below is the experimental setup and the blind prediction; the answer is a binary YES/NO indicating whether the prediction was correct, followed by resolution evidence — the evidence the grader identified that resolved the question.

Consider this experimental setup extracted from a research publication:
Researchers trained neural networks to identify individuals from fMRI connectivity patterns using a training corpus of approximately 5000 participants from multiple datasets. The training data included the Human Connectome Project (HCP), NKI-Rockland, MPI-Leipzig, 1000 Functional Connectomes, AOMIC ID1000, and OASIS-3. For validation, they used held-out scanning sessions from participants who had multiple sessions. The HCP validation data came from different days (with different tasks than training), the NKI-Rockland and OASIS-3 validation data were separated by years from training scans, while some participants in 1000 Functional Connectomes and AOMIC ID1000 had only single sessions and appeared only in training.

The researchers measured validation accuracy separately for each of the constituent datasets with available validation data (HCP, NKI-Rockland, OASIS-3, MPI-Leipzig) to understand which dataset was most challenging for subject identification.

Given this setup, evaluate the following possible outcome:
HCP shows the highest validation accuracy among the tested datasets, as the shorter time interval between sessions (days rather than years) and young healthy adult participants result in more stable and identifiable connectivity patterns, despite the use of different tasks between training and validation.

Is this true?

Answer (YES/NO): YES